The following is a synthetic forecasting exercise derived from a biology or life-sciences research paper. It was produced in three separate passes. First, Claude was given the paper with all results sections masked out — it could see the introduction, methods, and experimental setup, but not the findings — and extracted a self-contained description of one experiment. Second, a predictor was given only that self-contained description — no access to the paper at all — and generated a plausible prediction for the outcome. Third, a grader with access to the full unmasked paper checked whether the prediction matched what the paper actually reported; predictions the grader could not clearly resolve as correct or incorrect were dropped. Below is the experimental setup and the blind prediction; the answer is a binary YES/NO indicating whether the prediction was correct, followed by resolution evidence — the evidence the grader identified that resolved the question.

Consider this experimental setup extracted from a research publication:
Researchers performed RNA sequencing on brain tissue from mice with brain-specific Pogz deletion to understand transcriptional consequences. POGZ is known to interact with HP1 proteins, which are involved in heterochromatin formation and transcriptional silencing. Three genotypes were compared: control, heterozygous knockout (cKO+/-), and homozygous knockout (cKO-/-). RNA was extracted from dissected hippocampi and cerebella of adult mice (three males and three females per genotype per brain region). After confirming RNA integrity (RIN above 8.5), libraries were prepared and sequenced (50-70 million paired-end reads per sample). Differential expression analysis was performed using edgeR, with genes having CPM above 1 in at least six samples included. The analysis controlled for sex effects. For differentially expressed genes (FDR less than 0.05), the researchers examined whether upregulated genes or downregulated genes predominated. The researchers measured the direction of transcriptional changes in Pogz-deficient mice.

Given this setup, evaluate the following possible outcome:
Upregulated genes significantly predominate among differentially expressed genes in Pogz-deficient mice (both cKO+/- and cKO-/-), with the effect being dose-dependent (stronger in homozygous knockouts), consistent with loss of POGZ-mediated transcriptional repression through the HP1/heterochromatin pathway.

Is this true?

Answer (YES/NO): YES